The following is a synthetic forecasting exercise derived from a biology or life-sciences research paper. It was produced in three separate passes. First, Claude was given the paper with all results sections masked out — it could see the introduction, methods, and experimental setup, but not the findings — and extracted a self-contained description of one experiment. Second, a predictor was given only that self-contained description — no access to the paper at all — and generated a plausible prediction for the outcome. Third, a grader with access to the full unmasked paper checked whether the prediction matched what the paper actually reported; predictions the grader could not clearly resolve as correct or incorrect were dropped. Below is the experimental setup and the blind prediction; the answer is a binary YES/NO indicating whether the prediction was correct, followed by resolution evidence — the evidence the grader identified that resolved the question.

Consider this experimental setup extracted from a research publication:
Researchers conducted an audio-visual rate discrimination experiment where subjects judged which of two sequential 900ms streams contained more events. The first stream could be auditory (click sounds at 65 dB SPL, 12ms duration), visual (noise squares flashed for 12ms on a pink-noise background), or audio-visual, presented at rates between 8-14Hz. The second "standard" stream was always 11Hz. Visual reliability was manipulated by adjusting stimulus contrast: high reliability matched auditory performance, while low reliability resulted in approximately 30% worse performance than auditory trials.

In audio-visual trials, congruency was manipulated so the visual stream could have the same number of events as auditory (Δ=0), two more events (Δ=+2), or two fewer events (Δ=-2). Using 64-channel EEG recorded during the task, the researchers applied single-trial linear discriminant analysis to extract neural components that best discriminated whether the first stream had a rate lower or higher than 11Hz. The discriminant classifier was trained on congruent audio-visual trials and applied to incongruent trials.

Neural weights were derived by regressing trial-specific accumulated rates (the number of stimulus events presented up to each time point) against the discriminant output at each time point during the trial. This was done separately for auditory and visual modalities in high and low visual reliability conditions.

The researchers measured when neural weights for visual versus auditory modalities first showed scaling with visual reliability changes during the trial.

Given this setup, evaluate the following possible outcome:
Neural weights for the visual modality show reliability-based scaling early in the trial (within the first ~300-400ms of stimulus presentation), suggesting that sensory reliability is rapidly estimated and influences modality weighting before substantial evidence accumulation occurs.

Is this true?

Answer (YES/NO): YES